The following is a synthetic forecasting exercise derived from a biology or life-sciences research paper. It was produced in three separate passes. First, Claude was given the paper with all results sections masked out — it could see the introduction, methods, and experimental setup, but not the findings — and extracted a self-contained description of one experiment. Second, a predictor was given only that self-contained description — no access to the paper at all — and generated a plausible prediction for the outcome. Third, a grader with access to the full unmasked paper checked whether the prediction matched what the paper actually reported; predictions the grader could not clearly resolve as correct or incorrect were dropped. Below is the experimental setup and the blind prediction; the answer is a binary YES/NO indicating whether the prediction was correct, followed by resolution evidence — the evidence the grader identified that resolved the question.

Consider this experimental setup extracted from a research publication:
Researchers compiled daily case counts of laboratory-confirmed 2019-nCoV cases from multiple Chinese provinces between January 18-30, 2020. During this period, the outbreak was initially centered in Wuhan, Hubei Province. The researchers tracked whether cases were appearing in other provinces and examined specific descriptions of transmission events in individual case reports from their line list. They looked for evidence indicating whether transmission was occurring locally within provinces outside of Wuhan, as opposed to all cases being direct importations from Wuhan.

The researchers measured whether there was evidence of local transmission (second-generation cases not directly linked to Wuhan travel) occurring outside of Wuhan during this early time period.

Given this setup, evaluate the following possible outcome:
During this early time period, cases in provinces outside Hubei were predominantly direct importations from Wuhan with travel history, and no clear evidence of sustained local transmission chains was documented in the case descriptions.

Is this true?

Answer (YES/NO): NO